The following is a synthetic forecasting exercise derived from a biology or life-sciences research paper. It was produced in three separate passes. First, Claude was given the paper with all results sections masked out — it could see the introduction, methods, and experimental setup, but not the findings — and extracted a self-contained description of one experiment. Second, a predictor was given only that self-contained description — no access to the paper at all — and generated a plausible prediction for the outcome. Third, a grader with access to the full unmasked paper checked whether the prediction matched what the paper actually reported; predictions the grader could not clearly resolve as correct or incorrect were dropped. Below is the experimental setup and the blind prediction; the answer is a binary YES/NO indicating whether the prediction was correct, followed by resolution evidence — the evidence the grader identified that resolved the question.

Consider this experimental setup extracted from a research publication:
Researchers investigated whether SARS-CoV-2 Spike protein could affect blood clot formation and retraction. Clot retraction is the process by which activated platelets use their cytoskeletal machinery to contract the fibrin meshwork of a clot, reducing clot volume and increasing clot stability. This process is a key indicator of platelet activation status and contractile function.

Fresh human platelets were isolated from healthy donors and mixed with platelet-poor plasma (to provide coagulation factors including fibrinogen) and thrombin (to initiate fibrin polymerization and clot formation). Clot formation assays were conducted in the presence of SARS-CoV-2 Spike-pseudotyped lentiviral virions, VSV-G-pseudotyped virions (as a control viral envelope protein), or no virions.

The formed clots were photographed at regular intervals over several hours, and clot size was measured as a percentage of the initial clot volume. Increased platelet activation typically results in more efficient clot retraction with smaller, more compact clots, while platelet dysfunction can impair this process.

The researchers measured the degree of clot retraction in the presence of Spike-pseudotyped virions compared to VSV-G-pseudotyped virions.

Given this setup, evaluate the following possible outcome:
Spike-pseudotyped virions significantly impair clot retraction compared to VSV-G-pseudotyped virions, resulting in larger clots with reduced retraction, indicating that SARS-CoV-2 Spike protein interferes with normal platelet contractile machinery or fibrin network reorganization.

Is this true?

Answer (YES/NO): NO